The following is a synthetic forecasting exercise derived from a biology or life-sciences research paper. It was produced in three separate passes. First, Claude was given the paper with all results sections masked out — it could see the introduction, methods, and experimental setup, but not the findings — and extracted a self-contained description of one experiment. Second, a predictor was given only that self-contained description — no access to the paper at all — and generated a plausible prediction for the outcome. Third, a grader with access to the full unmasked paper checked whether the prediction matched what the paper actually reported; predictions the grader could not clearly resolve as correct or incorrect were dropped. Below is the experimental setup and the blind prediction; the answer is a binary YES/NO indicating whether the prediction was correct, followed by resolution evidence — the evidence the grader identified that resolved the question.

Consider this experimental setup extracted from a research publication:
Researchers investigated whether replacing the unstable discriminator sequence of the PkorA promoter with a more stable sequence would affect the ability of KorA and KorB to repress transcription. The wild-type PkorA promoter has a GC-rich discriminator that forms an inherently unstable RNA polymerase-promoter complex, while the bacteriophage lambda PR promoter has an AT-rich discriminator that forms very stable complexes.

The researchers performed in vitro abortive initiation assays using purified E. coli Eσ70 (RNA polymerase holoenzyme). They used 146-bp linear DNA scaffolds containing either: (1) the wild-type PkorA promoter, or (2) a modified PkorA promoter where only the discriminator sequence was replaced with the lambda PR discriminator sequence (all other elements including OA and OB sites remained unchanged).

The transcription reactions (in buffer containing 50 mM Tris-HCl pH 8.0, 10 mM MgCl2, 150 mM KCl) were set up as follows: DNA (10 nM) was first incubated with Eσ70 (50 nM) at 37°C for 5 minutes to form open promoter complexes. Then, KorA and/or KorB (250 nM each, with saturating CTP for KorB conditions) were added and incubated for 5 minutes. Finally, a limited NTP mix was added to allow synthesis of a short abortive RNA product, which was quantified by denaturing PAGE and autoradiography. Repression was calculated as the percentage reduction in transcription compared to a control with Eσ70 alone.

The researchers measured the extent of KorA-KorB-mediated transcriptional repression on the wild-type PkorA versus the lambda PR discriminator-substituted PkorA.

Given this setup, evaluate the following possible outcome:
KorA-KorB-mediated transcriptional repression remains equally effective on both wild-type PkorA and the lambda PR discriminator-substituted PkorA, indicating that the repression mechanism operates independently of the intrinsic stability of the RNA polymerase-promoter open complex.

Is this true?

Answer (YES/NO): NO